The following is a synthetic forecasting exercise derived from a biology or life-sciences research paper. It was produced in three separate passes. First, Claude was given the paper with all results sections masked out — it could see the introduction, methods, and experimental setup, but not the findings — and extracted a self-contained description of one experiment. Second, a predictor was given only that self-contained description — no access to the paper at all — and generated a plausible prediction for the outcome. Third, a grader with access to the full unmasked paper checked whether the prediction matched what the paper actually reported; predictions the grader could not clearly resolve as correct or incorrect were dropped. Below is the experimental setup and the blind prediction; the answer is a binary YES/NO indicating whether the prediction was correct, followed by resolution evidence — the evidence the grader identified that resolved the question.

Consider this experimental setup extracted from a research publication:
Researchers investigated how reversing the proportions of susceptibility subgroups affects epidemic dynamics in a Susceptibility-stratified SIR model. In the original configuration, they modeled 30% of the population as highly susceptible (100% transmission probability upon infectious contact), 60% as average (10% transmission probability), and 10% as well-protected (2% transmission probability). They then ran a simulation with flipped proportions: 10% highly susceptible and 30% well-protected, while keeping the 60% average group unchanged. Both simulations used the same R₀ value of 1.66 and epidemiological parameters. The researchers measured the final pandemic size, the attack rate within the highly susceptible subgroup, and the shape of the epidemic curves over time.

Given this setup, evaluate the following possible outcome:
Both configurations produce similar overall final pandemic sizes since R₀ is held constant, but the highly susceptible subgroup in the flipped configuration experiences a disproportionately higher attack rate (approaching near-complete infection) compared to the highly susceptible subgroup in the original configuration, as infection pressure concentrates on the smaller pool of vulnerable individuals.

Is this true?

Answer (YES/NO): NO